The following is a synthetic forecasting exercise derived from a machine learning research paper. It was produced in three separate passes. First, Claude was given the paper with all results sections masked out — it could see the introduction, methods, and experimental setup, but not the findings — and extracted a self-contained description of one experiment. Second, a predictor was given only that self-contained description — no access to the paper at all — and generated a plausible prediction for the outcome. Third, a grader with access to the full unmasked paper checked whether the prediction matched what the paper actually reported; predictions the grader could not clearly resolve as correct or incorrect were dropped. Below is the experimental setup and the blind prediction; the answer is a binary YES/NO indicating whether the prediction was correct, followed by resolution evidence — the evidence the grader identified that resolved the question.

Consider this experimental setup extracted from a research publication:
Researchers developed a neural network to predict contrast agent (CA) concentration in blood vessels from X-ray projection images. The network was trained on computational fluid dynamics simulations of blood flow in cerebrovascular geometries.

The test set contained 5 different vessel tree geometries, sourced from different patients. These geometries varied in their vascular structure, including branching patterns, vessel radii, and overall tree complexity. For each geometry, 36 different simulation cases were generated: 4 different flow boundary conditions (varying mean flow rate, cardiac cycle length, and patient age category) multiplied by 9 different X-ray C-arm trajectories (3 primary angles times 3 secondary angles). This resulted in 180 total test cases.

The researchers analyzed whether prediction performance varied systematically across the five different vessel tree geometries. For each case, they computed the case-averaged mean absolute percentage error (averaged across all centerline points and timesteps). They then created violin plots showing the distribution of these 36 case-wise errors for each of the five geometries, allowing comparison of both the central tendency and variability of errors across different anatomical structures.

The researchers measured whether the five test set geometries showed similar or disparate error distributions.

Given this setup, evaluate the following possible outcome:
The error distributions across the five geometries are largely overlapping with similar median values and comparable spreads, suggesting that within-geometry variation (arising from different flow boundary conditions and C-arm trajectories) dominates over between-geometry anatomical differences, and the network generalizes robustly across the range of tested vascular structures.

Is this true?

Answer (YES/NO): NO